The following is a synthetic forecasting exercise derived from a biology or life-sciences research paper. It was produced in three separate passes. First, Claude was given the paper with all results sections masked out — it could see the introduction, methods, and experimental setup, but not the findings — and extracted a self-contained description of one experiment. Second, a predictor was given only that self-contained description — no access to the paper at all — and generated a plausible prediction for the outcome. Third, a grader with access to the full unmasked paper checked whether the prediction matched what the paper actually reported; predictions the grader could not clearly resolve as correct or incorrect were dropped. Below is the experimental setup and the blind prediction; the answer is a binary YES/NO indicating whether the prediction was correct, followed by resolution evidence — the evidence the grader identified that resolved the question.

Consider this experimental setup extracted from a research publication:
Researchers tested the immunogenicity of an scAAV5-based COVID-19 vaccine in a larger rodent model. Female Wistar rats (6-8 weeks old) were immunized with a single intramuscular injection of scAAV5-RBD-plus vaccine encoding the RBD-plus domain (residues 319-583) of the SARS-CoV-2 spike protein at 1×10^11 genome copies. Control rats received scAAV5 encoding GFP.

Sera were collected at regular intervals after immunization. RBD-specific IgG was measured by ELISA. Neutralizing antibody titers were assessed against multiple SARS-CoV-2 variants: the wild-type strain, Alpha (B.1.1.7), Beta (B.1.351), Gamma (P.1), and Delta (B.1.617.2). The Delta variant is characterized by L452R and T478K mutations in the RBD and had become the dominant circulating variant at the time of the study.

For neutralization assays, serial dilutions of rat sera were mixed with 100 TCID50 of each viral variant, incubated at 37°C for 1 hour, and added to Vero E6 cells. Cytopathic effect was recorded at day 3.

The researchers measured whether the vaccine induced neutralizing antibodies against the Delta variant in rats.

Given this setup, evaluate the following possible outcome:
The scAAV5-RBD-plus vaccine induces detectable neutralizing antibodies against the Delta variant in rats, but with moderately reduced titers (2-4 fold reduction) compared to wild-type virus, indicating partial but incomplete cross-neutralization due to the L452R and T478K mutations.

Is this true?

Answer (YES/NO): NO